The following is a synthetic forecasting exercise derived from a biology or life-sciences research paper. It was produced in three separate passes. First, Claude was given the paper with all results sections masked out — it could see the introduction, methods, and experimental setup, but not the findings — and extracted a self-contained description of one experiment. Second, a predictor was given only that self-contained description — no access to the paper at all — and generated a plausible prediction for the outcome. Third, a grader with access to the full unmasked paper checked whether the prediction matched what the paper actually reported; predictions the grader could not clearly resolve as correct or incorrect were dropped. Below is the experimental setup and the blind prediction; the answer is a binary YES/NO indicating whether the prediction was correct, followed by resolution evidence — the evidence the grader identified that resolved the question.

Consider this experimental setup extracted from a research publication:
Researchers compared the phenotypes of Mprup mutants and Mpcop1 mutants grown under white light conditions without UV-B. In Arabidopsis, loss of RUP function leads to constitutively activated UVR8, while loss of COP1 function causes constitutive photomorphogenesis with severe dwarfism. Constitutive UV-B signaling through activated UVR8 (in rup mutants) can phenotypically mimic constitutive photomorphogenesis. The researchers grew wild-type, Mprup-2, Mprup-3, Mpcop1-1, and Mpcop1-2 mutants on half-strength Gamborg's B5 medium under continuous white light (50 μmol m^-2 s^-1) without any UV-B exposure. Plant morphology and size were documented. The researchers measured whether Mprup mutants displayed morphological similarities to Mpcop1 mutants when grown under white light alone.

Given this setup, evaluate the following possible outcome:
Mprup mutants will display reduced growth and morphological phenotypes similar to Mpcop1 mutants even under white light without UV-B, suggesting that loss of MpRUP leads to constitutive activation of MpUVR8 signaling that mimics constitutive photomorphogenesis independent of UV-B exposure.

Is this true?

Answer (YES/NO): NO